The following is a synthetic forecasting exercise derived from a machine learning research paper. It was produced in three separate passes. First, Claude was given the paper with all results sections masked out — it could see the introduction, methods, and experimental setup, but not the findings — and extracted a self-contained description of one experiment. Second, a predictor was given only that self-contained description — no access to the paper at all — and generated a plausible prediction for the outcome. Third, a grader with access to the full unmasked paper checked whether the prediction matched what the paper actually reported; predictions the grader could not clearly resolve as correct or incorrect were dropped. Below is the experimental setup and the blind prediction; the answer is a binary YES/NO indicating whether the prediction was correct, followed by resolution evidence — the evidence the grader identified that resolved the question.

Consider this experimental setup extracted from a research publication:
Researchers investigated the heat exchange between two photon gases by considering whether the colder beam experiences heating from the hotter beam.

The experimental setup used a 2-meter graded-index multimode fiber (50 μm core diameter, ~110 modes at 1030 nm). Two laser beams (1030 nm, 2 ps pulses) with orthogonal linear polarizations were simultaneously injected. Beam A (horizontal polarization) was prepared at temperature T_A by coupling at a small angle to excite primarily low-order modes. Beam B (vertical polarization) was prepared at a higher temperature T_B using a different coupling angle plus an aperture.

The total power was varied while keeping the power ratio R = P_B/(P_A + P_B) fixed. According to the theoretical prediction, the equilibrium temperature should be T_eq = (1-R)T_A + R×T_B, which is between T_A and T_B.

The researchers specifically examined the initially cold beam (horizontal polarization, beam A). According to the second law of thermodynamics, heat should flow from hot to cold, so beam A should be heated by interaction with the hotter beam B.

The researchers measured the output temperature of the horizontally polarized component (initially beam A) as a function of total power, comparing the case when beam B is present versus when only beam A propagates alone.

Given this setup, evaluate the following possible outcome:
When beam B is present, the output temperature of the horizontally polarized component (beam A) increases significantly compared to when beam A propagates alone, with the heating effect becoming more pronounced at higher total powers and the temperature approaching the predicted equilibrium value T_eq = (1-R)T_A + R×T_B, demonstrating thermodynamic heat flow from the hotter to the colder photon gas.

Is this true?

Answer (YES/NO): YES